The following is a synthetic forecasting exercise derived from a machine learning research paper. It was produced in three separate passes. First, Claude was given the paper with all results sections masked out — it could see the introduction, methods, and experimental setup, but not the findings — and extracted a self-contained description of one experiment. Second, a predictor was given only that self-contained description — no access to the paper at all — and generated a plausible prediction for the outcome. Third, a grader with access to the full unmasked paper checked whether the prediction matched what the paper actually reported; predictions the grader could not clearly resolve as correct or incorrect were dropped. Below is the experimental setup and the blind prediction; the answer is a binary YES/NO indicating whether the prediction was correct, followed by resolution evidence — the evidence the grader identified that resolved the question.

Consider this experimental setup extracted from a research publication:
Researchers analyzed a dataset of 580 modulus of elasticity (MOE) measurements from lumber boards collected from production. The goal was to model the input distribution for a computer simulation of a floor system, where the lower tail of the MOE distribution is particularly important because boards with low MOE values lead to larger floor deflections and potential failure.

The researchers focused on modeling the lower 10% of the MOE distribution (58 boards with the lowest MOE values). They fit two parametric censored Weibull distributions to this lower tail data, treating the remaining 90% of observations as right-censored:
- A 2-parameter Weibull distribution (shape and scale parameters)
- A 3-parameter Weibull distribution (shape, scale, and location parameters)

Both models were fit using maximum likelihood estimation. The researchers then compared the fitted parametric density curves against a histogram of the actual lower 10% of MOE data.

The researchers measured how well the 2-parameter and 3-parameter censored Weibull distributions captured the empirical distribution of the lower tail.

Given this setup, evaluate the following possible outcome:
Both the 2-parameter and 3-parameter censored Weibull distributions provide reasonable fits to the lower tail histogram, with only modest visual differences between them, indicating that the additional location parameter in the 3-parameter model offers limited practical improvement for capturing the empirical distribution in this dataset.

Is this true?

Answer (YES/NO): NO